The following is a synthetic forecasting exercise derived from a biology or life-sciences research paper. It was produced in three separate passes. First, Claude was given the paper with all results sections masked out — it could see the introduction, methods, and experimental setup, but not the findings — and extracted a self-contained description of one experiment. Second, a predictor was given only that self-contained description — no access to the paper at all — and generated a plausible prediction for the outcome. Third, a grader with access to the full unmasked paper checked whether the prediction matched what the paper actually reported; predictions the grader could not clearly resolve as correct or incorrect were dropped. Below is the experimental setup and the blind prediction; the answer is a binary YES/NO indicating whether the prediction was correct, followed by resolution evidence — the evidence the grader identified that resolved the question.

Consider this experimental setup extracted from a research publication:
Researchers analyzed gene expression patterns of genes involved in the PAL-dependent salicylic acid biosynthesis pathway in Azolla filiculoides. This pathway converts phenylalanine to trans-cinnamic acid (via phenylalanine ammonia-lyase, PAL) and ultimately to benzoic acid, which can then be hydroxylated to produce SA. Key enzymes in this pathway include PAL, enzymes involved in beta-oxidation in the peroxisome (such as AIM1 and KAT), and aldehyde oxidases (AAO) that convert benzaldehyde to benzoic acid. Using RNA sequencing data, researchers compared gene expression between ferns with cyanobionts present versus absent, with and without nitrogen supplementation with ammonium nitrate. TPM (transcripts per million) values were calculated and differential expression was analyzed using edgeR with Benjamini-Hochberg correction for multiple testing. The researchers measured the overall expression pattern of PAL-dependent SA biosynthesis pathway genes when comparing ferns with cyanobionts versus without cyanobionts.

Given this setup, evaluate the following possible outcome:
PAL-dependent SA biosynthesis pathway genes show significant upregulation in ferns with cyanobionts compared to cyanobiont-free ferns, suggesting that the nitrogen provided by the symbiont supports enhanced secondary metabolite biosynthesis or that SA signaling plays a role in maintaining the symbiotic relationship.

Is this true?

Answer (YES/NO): NO